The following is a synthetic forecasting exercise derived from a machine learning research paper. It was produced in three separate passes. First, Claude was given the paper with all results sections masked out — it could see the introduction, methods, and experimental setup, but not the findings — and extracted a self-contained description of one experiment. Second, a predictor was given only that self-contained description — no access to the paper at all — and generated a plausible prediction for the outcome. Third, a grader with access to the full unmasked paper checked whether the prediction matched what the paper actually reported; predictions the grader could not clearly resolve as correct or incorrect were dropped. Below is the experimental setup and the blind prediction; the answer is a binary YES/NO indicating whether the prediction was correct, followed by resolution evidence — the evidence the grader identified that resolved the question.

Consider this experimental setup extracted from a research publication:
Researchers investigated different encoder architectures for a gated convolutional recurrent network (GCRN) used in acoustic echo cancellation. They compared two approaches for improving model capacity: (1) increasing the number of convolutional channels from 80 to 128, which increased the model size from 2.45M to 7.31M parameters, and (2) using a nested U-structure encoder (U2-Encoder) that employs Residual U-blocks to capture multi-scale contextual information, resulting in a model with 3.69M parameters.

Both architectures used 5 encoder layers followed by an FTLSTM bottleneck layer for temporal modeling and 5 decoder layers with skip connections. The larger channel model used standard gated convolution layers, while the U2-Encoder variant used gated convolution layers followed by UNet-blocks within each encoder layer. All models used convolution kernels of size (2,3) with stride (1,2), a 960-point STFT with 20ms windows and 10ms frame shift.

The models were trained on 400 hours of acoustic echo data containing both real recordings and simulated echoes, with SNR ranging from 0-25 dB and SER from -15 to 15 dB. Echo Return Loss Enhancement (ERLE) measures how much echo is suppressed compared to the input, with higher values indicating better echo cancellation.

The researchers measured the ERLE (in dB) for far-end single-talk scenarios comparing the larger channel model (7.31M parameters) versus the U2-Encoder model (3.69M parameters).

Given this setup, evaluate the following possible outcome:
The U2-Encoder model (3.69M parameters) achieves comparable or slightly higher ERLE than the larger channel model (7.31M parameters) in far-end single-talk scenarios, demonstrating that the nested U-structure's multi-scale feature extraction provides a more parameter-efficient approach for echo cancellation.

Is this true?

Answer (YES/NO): YES